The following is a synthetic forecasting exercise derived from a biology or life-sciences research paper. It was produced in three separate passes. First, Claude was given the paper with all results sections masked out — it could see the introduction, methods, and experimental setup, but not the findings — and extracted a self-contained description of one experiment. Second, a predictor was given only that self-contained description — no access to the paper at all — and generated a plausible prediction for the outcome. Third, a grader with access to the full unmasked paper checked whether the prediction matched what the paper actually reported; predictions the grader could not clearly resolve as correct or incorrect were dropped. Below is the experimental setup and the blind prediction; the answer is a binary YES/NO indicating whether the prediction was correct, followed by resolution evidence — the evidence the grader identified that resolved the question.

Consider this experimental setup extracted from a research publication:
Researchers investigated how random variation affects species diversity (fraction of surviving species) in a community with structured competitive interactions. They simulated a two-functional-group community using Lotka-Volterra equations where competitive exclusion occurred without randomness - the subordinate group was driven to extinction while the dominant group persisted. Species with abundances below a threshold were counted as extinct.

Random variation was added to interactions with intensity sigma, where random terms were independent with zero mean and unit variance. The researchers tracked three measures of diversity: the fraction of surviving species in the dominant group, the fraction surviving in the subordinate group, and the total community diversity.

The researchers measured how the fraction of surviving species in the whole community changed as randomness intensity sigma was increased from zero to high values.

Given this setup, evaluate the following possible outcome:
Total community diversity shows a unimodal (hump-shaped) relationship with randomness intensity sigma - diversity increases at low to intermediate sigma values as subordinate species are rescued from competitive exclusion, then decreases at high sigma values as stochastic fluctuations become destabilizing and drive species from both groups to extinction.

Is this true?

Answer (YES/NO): YES